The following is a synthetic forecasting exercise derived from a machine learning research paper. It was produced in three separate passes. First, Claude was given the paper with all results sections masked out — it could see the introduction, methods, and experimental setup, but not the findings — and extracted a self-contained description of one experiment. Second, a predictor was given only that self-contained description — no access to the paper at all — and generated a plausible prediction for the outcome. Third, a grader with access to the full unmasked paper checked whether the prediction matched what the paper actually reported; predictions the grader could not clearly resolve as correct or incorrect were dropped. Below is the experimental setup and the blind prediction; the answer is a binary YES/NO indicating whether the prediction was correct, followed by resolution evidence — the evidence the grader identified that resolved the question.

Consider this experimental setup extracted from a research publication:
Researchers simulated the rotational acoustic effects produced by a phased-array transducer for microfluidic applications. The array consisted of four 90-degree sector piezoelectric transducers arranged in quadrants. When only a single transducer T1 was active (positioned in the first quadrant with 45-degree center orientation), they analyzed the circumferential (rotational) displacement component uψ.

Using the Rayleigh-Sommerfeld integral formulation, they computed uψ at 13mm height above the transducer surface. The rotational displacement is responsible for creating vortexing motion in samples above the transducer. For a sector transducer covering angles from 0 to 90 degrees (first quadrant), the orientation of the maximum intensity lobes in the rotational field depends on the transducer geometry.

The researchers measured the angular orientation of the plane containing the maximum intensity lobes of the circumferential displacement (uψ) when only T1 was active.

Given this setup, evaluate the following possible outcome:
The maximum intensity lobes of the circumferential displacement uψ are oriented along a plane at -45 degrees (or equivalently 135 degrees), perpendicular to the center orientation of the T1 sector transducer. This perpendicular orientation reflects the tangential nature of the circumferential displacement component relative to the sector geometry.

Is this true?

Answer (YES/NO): YES